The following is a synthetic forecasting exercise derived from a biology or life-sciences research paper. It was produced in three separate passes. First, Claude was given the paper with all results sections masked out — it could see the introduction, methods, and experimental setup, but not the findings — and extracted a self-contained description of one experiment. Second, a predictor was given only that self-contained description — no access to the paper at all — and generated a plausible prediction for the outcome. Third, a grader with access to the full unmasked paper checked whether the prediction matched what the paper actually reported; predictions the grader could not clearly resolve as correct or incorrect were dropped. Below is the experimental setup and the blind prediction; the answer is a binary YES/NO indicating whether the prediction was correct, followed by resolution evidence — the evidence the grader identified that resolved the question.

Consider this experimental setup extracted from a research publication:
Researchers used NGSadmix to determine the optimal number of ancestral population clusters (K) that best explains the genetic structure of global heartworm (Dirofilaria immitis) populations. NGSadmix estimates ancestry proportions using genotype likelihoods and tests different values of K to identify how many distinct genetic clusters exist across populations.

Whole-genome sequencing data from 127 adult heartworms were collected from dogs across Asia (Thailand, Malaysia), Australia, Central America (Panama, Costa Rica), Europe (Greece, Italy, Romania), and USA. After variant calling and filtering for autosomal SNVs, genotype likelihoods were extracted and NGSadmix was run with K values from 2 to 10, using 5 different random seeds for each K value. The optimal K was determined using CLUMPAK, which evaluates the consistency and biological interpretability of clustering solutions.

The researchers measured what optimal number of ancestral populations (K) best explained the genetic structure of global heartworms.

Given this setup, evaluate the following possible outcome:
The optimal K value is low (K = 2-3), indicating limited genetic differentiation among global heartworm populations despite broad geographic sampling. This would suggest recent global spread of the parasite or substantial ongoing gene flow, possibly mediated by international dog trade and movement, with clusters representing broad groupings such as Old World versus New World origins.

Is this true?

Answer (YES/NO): NO